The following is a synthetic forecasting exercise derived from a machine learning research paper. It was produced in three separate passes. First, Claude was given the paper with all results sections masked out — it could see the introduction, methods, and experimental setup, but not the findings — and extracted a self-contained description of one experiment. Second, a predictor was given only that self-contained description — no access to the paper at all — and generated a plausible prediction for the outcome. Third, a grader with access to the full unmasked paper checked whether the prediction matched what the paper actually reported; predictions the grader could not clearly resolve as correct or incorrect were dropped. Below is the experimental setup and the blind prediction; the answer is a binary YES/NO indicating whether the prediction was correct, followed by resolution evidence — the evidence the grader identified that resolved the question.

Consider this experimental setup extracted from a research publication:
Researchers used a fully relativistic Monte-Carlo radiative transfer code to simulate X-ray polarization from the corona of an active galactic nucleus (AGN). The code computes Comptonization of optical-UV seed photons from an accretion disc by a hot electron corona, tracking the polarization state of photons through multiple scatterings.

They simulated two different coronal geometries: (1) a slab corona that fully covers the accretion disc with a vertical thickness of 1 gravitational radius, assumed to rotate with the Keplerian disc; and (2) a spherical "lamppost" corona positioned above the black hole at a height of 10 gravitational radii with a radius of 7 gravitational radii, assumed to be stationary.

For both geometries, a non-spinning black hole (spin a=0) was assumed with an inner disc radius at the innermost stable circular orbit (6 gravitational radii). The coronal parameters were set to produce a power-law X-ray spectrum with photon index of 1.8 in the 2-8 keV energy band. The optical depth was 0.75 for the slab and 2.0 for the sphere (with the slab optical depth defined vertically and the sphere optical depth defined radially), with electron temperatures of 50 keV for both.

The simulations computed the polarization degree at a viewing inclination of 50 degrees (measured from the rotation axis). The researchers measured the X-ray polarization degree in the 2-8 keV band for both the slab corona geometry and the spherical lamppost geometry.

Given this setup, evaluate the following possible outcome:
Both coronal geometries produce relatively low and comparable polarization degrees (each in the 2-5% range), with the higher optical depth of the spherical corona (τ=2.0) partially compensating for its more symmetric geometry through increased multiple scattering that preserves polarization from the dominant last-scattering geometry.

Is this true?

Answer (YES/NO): NO